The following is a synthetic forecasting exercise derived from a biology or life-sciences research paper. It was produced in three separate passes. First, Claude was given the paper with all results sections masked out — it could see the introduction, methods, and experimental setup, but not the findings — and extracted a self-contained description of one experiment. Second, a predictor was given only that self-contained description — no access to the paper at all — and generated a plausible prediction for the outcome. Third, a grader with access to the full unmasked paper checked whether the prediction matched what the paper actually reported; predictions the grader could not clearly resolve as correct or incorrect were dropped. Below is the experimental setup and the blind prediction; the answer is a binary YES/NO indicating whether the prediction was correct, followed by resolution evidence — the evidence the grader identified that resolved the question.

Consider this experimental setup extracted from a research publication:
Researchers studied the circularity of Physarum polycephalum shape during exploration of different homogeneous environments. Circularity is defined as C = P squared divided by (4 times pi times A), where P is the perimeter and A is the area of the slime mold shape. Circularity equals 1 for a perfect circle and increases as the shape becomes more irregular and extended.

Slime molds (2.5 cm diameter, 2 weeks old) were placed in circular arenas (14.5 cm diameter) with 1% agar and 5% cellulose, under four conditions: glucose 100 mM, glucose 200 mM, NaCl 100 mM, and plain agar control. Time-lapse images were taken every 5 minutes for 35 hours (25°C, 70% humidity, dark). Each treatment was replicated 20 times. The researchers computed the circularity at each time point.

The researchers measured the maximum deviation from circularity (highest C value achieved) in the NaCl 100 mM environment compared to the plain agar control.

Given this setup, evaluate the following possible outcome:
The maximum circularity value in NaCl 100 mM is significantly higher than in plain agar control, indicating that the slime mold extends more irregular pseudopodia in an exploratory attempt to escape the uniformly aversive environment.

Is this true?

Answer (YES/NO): NO